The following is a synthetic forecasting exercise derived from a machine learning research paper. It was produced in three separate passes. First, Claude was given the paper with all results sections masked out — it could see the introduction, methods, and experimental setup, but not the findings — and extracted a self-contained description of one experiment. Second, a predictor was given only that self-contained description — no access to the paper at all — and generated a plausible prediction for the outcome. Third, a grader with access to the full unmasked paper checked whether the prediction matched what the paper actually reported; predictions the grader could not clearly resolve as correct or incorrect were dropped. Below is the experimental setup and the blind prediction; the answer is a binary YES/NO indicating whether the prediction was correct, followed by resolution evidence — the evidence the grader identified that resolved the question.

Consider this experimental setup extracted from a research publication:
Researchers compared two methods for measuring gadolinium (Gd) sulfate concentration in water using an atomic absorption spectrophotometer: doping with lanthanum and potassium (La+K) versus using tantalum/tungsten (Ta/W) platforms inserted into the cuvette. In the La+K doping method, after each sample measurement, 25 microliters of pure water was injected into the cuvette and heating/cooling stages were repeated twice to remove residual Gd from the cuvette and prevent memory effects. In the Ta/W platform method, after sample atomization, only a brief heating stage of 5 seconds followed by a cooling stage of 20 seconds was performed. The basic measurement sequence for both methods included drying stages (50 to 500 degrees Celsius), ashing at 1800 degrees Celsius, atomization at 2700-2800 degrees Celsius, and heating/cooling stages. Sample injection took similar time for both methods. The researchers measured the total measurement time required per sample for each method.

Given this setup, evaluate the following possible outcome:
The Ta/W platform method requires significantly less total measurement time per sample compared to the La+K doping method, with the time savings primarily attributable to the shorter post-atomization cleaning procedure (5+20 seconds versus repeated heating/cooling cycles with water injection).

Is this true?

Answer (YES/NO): YES